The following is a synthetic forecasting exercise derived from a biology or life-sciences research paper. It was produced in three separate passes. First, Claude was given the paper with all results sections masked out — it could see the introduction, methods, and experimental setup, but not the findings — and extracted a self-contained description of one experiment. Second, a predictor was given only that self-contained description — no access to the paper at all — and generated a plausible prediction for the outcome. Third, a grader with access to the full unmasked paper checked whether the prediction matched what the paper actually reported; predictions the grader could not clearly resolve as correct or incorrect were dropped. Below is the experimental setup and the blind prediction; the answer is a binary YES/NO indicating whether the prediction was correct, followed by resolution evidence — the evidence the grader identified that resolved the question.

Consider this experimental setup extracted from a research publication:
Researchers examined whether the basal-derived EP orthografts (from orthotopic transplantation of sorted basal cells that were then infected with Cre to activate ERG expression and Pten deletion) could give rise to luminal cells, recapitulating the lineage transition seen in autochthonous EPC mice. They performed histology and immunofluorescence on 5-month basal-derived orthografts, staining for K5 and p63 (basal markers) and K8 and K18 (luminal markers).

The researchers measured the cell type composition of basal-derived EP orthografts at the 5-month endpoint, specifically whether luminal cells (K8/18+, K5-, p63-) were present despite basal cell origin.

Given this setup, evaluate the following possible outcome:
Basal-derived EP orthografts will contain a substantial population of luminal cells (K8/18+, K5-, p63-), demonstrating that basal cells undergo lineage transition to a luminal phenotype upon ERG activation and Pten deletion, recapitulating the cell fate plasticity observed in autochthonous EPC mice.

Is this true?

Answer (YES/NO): YES